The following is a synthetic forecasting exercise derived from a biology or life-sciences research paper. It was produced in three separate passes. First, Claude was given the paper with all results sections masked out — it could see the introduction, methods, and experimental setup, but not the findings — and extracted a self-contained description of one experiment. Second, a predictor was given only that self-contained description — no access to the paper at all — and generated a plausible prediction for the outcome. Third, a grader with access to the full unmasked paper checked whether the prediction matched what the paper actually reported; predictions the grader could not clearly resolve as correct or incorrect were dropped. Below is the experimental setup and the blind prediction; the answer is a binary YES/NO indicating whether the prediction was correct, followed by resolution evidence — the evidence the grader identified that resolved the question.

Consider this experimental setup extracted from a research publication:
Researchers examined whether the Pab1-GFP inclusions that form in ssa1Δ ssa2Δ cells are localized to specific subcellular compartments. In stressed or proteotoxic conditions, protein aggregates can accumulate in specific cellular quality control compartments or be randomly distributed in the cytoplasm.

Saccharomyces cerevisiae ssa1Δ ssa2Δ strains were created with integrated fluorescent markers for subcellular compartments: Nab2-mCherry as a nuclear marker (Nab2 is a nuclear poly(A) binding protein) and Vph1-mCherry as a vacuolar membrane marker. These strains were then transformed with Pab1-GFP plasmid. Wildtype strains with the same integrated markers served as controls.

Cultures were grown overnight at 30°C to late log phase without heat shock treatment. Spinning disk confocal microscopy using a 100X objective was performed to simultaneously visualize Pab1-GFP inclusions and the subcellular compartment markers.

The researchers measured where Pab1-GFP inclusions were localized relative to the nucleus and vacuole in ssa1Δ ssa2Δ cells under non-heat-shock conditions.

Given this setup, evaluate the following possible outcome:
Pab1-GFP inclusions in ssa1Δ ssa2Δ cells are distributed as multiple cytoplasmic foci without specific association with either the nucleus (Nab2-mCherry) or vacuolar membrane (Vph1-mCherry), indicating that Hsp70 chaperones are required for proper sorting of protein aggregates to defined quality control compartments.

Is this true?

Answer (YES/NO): NO